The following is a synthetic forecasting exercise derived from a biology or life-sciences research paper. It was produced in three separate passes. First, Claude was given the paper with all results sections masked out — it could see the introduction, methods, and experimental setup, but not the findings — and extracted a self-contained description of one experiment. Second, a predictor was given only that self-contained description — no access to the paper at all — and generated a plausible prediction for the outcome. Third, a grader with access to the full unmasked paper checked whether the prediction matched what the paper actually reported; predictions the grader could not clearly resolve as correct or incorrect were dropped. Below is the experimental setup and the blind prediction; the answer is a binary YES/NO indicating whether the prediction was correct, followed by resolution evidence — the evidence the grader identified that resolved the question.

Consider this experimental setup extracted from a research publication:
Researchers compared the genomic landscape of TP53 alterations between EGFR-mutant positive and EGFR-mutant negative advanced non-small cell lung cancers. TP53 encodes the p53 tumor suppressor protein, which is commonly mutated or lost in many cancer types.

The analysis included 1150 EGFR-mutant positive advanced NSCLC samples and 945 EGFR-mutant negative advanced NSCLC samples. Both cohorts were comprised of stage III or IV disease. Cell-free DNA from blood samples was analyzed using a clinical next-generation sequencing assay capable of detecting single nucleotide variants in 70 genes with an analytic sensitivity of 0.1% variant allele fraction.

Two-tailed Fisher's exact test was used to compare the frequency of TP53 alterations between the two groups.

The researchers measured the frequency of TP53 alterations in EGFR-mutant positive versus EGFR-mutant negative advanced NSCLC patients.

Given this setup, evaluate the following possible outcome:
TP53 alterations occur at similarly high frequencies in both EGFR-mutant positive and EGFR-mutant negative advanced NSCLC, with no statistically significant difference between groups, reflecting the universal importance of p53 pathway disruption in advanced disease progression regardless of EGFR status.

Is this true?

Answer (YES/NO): NO